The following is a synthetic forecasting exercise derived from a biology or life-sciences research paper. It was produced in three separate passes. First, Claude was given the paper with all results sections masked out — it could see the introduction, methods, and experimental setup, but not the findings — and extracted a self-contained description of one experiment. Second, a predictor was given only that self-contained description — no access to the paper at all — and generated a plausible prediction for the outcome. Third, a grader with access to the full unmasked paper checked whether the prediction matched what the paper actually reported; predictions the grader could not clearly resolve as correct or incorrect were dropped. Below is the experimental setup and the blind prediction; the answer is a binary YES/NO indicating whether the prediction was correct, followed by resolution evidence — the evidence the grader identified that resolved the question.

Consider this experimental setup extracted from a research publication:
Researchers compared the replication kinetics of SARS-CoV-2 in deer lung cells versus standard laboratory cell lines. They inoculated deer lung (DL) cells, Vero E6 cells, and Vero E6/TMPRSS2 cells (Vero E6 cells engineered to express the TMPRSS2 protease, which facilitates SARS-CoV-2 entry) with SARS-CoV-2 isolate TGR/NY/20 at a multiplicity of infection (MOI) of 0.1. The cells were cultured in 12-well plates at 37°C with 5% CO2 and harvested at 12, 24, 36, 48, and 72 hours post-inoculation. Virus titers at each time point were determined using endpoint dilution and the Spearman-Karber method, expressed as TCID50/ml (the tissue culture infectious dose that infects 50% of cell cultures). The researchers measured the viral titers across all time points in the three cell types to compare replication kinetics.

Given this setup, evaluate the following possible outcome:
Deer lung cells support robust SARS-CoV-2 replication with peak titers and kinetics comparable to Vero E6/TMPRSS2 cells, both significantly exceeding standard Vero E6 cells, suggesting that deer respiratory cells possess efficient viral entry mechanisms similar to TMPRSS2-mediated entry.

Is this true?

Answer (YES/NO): NO